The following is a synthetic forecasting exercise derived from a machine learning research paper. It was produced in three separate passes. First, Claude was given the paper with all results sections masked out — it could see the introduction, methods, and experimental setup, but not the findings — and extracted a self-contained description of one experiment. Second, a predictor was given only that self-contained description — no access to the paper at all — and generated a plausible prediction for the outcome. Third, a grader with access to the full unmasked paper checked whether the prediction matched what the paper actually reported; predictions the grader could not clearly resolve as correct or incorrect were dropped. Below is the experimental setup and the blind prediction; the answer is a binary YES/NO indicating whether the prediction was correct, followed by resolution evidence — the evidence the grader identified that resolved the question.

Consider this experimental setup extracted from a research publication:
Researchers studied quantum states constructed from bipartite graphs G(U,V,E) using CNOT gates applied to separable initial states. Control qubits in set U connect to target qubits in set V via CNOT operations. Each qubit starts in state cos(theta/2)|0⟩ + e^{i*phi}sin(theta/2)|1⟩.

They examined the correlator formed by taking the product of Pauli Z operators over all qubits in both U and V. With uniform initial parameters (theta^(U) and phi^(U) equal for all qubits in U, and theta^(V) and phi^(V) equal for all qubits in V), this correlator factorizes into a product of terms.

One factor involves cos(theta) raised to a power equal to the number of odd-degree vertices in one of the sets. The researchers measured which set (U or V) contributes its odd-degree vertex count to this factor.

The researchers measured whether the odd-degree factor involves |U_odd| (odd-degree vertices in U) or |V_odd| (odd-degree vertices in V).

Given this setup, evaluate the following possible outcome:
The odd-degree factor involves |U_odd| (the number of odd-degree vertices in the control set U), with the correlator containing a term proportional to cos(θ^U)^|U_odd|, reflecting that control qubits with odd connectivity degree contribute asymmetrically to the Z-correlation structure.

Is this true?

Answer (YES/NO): YES